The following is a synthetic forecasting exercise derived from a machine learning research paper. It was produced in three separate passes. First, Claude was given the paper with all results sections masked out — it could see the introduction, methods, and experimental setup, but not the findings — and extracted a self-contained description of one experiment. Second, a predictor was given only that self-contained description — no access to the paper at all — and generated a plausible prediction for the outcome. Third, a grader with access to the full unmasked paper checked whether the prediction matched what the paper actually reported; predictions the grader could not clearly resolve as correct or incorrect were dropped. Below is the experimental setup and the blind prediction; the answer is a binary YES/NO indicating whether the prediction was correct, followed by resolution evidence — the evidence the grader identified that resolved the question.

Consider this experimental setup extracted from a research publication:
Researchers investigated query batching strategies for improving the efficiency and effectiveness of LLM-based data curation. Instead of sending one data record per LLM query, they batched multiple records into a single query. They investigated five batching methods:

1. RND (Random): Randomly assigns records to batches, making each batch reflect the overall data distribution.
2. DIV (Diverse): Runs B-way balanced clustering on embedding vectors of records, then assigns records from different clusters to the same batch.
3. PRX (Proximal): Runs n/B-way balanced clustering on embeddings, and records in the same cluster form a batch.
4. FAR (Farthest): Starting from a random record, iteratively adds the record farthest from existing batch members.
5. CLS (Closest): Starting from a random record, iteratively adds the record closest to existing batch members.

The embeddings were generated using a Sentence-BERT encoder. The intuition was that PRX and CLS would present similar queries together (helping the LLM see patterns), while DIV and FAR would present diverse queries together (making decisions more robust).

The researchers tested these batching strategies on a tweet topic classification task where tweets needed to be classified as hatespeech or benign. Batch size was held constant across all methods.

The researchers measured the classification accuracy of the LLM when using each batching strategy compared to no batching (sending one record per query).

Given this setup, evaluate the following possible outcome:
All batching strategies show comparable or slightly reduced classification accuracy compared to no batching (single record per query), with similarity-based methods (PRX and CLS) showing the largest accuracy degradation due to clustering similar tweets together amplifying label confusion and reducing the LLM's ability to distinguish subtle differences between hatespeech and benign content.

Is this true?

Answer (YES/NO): NO